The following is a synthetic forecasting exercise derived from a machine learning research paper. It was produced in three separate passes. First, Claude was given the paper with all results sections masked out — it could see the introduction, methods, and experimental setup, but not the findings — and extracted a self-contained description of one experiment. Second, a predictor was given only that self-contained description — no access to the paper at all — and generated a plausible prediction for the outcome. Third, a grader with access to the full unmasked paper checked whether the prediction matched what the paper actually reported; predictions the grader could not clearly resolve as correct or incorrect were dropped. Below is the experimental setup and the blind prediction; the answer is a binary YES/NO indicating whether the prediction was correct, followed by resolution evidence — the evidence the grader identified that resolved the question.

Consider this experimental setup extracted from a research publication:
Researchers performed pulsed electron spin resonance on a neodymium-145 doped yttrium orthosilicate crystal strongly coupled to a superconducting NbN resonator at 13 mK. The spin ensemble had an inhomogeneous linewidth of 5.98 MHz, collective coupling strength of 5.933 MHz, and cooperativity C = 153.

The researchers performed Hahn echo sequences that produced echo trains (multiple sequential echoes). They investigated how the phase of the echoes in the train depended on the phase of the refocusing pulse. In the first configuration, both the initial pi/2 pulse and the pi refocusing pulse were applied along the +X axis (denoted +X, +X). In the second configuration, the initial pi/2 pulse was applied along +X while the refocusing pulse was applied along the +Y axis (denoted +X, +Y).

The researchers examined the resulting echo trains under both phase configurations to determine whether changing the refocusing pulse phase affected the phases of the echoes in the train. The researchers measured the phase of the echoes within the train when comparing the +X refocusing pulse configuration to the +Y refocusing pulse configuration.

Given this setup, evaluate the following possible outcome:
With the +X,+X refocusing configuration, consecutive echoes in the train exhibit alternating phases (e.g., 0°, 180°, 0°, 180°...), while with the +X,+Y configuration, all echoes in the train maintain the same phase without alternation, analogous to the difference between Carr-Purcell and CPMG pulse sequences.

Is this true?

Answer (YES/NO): NO